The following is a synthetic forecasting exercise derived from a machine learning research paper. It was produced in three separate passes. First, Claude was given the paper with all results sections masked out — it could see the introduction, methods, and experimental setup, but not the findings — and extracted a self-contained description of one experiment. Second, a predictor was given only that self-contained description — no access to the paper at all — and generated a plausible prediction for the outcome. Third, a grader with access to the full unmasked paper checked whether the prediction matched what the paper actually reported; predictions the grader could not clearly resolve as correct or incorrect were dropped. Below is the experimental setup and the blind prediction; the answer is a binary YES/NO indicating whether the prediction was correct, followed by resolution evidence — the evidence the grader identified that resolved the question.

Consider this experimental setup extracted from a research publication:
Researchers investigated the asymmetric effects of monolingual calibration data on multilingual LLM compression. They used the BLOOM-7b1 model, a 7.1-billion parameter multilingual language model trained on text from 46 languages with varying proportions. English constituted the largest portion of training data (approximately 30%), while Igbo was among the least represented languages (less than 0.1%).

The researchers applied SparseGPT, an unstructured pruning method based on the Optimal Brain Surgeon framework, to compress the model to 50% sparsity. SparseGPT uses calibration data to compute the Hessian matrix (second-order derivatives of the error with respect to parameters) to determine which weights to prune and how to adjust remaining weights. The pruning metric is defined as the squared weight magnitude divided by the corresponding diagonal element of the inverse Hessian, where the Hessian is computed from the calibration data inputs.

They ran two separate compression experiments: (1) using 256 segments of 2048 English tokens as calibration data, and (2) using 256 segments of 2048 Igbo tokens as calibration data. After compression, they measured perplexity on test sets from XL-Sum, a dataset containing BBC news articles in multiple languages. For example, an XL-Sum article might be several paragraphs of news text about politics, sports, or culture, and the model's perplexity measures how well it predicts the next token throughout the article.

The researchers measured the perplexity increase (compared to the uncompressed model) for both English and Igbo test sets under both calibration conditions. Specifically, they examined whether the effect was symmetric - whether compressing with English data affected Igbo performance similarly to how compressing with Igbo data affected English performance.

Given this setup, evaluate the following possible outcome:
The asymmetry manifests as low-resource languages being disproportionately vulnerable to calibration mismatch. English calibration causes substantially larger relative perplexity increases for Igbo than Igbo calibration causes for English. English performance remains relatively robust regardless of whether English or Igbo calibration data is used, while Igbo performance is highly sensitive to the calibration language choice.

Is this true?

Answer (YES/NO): YES